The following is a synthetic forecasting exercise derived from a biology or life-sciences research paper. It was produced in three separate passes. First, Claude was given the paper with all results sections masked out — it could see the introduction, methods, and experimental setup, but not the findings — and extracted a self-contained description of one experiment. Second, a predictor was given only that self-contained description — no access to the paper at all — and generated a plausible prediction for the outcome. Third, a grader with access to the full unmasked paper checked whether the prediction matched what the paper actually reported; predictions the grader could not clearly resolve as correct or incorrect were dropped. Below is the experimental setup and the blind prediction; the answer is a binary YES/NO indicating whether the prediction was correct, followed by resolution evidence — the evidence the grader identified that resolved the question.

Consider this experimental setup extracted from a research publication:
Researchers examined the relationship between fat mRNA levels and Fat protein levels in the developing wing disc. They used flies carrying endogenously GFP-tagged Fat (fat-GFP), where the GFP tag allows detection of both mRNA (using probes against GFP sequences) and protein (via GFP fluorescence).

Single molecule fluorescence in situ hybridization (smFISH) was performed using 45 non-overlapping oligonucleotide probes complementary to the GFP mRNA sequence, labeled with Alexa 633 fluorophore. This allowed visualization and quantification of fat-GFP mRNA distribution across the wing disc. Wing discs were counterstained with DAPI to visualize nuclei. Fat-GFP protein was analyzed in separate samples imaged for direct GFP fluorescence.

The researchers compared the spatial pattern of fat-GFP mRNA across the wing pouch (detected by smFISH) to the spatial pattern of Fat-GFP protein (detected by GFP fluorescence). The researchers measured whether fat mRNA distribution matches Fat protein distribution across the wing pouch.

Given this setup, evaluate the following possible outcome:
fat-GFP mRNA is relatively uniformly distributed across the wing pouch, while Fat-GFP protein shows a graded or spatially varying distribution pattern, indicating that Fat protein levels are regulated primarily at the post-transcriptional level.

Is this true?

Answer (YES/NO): YES